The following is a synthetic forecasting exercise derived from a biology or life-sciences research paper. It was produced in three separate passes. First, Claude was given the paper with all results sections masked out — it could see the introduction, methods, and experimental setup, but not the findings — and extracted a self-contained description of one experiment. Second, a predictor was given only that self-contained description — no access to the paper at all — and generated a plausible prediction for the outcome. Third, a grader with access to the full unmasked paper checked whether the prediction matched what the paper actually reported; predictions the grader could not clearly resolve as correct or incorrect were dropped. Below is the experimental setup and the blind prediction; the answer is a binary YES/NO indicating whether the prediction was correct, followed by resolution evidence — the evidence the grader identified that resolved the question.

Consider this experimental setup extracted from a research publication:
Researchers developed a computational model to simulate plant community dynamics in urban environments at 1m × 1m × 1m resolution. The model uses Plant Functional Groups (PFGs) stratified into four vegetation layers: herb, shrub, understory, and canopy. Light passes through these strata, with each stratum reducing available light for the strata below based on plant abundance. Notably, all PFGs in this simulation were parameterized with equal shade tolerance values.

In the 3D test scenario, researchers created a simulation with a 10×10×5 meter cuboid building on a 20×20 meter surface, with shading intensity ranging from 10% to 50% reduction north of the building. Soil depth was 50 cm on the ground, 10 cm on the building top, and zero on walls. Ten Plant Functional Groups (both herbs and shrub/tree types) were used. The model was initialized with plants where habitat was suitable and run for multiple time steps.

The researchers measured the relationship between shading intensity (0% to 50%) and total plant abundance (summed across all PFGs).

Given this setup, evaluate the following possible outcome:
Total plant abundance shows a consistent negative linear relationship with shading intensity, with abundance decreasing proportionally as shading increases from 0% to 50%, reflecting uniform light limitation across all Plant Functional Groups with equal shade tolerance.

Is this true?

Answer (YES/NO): NO